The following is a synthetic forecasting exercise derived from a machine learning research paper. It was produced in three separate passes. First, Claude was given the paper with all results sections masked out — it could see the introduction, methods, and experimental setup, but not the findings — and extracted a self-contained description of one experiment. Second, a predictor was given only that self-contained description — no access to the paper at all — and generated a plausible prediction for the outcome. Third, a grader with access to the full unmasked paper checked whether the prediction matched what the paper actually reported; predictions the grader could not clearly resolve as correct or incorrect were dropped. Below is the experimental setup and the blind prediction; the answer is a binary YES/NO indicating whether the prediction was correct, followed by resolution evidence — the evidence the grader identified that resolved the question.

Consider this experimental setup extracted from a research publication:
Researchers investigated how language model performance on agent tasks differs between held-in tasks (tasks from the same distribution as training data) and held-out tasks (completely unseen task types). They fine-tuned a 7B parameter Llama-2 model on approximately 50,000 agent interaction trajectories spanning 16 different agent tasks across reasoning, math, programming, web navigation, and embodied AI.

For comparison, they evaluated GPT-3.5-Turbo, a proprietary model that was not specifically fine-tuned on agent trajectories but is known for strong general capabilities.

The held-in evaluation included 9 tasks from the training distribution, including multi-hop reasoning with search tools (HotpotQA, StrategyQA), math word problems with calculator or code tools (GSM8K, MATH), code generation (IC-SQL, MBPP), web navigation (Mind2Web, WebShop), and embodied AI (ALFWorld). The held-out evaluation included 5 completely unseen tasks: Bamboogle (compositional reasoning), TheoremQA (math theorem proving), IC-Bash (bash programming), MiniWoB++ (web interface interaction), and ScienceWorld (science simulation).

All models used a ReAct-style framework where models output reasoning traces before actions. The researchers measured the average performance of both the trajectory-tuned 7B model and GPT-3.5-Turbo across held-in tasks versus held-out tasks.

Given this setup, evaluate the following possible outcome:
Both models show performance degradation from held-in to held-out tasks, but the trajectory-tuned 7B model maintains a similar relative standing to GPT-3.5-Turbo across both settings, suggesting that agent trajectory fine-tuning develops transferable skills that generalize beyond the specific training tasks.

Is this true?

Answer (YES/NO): NO